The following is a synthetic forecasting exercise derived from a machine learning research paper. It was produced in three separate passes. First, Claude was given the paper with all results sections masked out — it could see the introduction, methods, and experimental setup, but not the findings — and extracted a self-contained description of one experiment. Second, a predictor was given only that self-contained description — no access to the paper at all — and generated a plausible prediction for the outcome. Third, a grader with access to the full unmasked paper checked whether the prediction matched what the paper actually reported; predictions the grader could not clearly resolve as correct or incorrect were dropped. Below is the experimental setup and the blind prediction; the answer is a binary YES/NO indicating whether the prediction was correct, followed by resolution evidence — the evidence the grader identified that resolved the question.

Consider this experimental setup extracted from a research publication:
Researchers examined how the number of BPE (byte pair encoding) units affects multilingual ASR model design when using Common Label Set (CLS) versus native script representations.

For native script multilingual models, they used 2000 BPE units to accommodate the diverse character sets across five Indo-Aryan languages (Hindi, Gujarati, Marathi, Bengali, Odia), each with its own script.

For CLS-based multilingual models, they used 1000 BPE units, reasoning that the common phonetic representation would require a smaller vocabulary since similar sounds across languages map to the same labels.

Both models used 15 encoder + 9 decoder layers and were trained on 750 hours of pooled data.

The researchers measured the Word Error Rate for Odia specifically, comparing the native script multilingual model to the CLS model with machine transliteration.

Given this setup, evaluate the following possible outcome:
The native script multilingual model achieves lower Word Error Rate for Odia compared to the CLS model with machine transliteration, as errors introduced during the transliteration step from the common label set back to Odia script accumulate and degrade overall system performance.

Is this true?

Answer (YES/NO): NO